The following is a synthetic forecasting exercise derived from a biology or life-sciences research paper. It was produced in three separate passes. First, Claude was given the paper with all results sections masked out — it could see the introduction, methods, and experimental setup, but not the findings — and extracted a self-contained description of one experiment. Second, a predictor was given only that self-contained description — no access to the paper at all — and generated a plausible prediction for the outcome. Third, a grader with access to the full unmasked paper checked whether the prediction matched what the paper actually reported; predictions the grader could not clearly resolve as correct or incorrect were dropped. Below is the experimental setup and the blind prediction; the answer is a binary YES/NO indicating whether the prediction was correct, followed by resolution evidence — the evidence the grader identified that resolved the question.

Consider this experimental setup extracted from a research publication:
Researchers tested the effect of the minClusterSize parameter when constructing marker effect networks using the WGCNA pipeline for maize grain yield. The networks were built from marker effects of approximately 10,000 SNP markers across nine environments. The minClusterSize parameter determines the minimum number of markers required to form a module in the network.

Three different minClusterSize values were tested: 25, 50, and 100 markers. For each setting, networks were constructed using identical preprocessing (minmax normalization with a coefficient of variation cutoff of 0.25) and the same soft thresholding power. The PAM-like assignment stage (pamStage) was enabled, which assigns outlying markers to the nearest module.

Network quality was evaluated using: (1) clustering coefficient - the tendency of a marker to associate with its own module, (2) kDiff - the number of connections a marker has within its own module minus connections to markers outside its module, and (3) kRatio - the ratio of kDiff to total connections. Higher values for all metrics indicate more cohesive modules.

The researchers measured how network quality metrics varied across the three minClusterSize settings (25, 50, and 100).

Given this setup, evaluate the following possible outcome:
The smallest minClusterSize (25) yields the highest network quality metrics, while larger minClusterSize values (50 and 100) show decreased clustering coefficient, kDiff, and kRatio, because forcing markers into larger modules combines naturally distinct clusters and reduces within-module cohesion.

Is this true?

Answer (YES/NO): NO